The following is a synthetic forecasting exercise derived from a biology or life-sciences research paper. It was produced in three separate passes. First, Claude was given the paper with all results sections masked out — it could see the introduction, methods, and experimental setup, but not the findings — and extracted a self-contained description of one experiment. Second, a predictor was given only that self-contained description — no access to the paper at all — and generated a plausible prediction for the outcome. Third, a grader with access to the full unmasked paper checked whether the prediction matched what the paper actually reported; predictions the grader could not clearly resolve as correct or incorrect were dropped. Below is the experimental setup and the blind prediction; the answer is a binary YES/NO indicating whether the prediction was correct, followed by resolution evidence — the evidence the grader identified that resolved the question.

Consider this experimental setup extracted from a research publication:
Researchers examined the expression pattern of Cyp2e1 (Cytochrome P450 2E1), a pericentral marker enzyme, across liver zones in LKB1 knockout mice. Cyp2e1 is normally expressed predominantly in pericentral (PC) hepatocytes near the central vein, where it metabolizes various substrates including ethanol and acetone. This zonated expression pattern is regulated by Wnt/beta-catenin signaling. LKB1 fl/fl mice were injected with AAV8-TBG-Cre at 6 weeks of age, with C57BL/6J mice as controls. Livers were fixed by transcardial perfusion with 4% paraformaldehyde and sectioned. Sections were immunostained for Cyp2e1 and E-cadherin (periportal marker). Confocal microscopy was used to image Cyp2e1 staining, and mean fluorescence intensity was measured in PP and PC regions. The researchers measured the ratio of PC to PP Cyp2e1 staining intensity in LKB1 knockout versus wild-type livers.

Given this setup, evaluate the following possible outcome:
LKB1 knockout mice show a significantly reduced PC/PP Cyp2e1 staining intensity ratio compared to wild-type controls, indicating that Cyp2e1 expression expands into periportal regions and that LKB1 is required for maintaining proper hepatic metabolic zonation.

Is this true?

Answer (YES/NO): NO